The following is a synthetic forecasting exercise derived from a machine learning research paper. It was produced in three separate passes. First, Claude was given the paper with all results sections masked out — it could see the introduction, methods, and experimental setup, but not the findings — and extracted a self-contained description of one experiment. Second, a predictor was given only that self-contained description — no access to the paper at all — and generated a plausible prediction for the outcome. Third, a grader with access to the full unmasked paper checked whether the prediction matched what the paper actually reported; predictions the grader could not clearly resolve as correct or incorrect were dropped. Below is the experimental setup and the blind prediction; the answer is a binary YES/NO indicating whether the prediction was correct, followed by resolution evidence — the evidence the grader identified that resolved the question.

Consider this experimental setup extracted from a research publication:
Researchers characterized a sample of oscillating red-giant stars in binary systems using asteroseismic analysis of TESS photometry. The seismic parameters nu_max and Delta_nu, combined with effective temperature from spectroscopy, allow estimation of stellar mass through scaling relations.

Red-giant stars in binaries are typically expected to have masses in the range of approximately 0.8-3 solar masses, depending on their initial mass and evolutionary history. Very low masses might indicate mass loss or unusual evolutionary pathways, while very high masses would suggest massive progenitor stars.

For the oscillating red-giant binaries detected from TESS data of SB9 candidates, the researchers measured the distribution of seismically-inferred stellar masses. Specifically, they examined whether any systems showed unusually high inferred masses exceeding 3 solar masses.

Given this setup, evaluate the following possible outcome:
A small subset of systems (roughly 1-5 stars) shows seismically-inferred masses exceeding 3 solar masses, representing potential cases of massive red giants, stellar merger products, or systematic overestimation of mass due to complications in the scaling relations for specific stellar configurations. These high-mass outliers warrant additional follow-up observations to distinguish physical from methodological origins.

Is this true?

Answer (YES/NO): YES